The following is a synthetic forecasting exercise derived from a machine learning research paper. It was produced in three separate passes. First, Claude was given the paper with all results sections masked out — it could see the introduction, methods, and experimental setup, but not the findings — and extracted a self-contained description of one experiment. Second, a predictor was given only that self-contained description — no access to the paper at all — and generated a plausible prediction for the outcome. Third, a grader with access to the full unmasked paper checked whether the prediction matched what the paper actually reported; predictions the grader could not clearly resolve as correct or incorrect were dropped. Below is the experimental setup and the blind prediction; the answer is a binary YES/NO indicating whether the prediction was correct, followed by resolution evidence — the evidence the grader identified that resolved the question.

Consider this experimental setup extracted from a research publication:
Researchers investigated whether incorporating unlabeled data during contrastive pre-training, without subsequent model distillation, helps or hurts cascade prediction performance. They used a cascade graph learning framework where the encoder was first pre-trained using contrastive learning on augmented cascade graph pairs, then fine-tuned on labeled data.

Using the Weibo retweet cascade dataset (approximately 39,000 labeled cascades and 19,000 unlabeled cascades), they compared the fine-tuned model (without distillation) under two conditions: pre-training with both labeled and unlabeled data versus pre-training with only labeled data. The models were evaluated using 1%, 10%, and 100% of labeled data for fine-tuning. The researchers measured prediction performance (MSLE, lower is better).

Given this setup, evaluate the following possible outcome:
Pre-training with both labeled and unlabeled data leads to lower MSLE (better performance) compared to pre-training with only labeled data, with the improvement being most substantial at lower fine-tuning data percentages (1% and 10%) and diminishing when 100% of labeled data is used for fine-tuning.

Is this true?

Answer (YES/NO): NO